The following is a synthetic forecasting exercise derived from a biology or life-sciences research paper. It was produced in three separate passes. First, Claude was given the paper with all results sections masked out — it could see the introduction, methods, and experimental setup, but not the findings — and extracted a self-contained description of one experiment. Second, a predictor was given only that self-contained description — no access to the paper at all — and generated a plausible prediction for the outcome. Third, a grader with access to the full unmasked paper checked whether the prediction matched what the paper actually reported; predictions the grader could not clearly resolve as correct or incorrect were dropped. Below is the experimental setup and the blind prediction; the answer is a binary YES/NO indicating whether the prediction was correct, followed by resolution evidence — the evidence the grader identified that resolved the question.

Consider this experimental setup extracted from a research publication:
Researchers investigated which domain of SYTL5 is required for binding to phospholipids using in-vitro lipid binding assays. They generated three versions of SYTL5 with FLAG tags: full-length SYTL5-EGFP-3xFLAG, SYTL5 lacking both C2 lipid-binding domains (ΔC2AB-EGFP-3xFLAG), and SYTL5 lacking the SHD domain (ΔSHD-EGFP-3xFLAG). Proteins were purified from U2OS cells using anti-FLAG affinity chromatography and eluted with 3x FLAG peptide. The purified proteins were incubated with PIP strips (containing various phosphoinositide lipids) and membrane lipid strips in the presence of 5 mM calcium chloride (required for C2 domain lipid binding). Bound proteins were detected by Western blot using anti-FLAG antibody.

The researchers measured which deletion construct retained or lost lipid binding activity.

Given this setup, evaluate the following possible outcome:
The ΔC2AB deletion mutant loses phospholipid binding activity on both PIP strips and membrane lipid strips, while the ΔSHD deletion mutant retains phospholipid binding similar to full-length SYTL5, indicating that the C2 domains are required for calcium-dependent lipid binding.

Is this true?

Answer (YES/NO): YES